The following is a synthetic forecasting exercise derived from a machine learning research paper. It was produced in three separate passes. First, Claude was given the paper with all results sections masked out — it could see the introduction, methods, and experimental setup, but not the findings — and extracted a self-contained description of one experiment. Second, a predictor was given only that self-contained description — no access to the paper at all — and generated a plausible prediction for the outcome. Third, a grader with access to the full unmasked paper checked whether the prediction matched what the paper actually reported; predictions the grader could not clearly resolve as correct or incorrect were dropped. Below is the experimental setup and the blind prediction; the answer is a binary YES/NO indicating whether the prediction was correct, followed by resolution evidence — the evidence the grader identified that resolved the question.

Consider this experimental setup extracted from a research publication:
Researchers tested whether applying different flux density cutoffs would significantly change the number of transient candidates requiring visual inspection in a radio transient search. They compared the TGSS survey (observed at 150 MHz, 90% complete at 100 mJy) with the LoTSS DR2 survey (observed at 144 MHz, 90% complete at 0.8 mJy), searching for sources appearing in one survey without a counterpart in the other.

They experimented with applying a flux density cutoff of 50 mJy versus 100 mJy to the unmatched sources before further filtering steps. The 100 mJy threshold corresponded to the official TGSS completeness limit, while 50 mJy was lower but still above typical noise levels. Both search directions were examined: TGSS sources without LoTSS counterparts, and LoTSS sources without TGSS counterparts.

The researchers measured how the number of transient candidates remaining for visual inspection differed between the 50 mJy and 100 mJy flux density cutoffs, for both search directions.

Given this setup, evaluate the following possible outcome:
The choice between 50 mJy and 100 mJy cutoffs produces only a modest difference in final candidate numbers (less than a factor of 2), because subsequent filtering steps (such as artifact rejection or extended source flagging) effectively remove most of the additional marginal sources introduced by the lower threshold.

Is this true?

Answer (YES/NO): NO